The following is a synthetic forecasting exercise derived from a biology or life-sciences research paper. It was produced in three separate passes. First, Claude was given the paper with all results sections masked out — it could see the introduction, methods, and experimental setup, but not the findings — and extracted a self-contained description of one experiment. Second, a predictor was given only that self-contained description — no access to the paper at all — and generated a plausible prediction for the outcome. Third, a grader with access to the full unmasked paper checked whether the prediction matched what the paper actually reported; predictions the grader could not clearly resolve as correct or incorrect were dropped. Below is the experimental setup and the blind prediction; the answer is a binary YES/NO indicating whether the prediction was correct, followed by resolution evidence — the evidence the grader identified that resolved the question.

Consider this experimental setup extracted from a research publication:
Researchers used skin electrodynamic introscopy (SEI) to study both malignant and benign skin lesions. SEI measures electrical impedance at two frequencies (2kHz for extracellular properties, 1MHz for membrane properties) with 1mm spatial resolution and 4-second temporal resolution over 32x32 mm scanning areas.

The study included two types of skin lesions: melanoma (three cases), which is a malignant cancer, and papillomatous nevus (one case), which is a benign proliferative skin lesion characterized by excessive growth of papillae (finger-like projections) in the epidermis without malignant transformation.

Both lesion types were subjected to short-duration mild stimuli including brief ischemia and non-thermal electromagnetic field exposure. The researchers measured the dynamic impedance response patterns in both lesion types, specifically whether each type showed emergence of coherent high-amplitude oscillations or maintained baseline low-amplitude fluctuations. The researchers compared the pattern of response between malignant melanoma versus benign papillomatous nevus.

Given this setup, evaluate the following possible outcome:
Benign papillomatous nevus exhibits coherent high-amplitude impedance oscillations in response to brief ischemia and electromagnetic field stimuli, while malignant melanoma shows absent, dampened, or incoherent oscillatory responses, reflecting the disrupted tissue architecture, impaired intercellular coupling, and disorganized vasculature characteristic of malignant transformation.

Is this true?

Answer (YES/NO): NO